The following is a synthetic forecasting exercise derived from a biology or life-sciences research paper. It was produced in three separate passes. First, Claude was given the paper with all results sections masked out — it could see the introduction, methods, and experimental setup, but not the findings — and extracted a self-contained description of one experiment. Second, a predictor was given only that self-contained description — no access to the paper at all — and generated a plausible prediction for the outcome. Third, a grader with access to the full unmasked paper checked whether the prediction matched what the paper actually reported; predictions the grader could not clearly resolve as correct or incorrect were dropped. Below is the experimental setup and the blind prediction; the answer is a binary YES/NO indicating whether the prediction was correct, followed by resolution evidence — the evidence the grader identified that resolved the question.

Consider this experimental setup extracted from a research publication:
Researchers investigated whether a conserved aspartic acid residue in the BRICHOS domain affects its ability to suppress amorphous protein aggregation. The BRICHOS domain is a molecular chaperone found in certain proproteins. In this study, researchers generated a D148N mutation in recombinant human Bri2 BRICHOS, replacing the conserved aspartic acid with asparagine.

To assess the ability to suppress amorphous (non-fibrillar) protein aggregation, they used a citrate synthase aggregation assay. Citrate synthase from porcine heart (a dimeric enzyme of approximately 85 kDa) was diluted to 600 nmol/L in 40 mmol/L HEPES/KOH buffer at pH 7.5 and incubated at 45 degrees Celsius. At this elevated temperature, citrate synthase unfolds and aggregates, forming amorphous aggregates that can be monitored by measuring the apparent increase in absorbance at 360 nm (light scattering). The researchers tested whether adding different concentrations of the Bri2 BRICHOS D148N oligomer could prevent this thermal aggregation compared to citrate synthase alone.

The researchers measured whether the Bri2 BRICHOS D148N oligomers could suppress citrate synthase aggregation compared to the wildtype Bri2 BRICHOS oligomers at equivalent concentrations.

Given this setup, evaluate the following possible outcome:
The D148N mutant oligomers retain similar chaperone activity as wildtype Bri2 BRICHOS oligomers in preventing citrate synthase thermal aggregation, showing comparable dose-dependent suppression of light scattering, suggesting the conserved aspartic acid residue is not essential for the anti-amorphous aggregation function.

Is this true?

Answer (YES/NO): YES